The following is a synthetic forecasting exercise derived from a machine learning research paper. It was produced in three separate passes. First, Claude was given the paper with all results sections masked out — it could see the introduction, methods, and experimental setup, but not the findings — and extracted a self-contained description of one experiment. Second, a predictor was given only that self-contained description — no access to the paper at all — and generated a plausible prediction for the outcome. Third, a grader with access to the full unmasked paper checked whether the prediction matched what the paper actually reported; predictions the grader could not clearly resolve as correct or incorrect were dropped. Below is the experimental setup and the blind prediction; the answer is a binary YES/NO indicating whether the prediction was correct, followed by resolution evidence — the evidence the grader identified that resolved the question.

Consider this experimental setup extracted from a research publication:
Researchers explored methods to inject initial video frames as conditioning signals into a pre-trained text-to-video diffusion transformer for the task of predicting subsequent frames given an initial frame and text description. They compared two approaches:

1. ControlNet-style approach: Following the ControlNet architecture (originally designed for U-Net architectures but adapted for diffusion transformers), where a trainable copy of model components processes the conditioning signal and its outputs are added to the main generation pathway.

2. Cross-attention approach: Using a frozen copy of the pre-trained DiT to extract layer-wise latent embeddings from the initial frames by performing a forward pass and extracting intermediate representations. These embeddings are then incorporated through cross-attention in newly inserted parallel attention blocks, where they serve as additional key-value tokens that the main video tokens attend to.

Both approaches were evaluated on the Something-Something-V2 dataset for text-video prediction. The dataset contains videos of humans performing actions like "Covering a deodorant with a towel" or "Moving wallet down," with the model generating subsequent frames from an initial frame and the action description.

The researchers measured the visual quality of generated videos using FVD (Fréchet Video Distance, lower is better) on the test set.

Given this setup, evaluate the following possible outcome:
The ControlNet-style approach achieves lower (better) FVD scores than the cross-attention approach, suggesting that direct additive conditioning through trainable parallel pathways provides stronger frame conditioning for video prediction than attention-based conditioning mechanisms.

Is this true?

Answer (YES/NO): NO